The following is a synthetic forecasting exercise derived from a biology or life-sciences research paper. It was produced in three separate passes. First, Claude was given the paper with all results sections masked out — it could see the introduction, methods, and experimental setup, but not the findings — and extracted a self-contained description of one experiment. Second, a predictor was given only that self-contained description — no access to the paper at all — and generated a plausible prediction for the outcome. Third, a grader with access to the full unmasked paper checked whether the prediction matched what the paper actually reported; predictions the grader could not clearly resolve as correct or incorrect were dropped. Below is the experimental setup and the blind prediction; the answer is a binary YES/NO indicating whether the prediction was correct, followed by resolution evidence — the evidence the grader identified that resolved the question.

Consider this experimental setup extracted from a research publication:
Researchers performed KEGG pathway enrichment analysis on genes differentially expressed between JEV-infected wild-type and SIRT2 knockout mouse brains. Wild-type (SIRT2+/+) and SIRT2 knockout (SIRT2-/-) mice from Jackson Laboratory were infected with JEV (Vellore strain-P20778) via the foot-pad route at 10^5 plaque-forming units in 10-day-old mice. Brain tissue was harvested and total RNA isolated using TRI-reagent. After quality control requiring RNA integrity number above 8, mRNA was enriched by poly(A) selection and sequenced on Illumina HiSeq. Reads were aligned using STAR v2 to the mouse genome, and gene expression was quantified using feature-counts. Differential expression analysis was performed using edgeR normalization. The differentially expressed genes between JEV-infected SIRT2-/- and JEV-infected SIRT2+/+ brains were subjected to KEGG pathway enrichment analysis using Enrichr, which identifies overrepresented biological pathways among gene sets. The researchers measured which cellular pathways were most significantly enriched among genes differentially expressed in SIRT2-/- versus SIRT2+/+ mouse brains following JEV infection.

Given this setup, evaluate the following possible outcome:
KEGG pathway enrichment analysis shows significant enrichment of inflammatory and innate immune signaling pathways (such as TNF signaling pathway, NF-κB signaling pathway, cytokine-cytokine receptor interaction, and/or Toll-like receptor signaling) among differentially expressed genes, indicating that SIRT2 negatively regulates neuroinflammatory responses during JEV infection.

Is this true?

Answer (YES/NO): YES